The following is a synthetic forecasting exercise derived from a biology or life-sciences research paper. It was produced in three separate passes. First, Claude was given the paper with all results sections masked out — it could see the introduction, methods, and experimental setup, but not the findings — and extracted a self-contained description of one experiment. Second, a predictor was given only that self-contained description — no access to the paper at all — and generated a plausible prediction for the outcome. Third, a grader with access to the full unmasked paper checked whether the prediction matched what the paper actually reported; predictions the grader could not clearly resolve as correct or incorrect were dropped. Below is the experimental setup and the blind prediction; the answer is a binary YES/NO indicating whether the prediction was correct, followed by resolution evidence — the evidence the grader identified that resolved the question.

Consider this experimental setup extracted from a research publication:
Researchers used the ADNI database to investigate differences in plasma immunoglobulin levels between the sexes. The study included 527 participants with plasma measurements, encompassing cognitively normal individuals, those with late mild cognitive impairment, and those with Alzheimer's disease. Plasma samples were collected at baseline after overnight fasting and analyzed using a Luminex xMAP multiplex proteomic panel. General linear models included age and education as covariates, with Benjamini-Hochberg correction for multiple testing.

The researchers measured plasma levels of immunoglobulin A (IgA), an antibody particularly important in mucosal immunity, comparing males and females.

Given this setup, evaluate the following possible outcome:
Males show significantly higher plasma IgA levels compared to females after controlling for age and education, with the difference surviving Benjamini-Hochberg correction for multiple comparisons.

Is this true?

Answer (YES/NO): NO